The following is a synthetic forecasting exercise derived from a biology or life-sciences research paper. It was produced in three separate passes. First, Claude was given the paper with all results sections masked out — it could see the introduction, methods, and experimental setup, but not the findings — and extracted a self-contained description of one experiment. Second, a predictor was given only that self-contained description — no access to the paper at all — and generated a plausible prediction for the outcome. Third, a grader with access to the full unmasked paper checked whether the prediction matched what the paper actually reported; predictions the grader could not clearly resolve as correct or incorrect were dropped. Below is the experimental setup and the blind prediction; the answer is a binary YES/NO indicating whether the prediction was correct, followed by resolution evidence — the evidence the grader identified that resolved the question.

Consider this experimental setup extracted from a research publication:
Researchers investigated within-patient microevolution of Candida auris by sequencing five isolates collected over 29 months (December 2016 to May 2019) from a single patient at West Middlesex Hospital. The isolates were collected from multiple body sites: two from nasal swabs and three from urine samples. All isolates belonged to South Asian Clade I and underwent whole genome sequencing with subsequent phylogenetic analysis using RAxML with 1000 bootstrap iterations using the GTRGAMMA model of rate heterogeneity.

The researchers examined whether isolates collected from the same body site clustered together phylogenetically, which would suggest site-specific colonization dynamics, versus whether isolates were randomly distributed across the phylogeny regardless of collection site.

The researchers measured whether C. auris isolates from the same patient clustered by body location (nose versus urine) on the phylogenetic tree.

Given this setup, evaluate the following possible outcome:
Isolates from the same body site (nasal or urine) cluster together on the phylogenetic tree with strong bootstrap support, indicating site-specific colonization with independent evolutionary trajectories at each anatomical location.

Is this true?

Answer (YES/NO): YES